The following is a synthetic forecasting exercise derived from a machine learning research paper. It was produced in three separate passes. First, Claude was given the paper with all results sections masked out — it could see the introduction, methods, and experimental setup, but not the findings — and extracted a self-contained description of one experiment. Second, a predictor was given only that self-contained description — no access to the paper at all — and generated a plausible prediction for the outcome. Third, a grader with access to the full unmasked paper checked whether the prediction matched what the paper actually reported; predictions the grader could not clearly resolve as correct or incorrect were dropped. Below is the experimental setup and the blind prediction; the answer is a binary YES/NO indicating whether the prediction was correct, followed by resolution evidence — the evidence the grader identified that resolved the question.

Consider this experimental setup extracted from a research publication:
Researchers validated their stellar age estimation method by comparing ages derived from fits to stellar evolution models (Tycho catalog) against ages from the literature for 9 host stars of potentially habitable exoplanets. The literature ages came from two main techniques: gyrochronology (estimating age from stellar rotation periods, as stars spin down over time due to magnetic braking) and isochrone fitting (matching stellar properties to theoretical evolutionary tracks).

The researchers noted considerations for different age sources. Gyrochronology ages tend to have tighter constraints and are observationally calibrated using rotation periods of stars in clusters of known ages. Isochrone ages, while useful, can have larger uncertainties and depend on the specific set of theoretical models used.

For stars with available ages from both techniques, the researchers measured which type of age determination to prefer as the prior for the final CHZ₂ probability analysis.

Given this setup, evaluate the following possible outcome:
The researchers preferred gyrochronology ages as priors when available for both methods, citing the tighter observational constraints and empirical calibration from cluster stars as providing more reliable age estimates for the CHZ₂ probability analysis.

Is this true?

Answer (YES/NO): YES